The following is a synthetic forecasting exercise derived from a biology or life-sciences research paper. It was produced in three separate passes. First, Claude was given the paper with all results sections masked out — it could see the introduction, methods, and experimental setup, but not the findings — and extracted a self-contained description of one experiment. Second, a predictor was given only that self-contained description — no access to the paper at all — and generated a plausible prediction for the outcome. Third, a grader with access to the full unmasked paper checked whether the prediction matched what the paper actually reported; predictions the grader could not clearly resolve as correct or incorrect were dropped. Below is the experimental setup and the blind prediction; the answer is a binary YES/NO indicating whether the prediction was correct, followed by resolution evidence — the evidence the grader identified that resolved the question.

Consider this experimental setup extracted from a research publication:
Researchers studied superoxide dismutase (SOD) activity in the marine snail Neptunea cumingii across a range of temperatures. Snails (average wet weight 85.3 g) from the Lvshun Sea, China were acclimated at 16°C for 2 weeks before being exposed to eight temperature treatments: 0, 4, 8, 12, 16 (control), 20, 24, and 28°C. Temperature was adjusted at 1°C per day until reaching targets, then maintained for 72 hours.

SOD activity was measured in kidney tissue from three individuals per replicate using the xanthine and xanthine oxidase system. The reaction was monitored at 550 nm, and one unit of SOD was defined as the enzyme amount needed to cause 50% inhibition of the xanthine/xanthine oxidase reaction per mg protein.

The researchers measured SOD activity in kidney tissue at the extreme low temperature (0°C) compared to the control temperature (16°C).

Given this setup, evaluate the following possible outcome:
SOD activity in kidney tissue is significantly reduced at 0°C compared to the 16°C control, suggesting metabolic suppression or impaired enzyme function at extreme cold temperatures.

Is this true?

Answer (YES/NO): NO